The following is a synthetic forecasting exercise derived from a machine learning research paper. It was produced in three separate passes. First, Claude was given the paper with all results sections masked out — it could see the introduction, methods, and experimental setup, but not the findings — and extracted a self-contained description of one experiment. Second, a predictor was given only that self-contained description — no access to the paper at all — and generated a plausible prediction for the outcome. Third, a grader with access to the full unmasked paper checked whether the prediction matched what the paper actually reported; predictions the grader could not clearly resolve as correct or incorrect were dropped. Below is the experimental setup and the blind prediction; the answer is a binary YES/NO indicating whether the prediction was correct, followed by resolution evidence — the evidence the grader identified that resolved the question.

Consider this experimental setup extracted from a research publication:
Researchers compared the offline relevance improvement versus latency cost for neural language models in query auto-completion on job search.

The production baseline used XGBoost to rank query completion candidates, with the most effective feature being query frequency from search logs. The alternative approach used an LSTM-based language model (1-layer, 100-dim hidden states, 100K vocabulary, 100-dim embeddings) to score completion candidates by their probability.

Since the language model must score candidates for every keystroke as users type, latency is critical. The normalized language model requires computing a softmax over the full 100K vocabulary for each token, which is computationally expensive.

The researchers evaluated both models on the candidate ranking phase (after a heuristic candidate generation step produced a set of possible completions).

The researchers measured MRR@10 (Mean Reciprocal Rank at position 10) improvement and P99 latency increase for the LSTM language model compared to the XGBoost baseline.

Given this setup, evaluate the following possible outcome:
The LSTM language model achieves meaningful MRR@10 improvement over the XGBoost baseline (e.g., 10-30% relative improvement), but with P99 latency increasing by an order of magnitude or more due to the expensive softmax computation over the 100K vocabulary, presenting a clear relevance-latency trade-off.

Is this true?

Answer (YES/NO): NO